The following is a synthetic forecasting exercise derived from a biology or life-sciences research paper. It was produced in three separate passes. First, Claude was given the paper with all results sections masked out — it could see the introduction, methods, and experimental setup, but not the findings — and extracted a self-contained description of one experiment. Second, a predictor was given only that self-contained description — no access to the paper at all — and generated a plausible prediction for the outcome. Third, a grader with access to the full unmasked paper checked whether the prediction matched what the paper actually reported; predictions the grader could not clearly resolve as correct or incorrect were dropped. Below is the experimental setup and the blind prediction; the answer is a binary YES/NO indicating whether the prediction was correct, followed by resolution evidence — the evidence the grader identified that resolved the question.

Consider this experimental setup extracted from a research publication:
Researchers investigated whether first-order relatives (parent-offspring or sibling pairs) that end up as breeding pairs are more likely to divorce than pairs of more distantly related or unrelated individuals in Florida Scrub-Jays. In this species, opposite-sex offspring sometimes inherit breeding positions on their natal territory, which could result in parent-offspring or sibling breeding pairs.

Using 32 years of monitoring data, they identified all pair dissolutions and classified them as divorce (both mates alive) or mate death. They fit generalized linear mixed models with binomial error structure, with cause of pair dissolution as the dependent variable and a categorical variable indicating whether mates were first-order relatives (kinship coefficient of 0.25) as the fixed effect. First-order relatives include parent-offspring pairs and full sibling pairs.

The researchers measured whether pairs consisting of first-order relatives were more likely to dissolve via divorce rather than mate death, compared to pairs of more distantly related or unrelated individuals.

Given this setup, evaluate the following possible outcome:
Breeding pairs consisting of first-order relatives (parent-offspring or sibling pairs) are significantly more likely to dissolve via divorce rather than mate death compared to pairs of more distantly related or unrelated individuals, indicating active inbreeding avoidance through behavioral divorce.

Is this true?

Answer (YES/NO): NO